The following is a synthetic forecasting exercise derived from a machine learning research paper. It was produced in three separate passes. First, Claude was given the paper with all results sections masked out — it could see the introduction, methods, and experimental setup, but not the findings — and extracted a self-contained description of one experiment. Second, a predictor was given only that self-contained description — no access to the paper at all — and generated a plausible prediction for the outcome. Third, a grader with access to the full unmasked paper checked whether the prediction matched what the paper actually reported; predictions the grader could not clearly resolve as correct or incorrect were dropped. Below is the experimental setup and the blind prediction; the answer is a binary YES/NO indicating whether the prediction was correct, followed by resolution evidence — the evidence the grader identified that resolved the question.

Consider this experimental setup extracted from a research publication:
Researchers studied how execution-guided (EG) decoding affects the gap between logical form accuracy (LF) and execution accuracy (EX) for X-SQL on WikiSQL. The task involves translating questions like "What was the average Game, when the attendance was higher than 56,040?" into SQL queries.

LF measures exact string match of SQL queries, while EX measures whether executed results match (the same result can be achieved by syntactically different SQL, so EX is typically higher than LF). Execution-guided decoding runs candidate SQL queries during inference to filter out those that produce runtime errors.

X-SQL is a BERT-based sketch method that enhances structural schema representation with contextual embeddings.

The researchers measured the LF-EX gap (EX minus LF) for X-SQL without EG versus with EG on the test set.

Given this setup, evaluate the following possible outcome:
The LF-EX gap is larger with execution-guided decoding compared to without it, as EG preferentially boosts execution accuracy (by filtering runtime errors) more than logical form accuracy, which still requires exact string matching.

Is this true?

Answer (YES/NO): YES